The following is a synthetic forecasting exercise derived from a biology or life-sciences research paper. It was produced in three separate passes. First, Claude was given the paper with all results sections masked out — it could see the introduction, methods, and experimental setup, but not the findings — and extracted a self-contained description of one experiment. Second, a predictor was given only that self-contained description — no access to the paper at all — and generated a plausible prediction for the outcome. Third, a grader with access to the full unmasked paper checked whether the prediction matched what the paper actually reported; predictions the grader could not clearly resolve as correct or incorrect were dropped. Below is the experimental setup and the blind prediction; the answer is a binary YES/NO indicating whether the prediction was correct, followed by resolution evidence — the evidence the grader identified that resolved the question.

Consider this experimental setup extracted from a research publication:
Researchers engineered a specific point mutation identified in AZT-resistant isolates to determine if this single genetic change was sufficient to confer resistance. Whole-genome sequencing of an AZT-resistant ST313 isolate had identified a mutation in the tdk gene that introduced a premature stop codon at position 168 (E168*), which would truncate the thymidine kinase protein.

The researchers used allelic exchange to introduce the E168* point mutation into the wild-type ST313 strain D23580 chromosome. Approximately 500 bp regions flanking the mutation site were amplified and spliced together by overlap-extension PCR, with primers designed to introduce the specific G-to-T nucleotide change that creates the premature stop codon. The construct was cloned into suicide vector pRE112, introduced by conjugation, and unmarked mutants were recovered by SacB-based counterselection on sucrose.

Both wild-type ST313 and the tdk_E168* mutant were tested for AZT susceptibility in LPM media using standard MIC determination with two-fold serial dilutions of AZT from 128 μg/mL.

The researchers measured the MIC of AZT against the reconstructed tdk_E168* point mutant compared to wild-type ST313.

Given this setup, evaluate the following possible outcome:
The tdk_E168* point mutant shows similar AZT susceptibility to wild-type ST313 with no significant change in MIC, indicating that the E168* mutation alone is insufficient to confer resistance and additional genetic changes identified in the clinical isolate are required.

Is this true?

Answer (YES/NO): NO